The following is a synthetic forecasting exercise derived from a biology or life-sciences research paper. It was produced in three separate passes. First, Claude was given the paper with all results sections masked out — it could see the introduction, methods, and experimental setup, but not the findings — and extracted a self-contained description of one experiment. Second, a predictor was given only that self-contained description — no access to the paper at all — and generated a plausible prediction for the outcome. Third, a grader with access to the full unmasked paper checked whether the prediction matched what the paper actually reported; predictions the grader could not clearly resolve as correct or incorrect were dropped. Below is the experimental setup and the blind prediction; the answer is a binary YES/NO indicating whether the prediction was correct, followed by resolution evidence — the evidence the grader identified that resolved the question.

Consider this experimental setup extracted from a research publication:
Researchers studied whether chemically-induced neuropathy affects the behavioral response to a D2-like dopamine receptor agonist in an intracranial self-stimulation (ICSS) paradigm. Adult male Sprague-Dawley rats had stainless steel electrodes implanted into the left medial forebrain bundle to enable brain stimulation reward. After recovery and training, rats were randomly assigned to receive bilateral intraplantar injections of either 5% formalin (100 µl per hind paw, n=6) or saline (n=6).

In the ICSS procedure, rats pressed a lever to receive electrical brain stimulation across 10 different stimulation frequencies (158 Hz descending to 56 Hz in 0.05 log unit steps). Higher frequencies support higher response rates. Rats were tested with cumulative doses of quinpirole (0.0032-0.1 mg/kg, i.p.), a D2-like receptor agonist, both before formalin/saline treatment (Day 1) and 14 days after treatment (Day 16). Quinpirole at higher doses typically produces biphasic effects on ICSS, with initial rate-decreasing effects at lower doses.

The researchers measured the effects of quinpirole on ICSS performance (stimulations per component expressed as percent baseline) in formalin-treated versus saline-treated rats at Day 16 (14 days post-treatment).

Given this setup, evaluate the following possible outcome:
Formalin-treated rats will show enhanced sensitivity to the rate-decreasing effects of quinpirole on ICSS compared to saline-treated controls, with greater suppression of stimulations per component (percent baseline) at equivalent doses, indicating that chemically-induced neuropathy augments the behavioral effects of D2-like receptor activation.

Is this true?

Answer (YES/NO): NO